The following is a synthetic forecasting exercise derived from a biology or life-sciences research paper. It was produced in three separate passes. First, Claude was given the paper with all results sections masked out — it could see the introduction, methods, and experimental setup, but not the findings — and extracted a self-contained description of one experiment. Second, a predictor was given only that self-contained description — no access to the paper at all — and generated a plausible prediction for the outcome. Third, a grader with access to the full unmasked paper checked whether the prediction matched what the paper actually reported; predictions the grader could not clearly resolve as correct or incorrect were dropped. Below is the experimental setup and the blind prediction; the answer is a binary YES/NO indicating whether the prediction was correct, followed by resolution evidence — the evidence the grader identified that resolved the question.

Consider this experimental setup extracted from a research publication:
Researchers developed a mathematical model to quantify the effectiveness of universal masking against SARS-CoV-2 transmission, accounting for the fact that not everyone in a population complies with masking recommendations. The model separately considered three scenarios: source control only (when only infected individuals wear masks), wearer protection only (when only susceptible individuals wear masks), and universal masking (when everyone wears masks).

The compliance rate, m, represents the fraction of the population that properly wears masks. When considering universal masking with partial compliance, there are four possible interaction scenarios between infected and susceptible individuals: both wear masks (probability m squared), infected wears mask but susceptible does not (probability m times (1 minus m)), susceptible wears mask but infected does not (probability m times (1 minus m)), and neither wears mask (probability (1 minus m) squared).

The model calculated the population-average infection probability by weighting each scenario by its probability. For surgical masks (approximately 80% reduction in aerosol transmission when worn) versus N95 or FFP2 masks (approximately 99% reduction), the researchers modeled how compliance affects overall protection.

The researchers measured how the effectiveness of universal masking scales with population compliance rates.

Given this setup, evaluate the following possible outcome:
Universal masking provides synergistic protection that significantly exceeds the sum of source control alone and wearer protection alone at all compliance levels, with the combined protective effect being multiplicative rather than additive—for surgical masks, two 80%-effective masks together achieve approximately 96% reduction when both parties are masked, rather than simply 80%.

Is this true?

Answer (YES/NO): NO